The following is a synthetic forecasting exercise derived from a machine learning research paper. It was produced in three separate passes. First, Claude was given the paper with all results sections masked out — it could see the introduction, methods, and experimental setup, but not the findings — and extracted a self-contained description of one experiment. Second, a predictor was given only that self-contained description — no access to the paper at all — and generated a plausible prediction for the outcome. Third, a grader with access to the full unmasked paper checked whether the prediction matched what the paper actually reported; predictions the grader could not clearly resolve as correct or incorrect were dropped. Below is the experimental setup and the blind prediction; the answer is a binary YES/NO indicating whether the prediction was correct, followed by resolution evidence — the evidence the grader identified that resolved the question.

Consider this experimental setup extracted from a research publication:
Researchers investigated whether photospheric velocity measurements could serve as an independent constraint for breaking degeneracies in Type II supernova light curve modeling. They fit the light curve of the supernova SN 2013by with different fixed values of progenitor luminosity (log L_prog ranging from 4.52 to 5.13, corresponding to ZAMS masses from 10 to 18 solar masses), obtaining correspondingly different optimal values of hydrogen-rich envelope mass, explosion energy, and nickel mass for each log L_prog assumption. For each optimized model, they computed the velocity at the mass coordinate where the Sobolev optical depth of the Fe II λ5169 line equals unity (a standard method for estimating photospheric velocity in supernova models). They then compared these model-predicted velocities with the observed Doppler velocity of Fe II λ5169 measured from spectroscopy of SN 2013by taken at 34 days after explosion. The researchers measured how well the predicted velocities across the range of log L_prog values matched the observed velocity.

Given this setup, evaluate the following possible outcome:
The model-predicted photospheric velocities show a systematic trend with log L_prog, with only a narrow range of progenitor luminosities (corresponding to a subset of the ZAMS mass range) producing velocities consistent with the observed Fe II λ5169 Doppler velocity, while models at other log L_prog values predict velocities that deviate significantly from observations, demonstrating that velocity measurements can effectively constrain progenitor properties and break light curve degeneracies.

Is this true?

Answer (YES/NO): NO